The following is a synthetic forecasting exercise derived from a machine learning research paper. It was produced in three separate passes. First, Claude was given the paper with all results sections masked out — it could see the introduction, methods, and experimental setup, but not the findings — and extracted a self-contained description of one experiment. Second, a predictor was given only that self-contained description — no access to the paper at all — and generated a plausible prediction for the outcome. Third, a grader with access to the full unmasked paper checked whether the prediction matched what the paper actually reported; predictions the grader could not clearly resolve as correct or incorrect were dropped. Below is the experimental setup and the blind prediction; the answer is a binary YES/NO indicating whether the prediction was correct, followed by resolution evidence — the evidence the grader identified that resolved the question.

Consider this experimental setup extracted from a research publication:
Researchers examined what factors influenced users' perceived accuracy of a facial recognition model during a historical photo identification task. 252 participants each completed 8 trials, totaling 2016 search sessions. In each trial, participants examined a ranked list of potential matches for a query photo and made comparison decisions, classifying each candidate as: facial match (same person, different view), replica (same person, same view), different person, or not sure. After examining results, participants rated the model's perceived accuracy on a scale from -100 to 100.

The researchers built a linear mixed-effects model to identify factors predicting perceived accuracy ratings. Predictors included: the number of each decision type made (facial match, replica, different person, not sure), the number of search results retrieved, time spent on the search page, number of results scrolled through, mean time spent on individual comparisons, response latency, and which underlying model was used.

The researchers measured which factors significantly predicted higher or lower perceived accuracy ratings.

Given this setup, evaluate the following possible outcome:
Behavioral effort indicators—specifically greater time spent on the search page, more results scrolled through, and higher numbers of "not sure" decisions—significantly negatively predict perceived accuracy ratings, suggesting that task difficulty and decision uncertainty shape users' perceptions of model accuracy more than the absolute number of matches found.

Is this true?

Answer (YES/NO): NO